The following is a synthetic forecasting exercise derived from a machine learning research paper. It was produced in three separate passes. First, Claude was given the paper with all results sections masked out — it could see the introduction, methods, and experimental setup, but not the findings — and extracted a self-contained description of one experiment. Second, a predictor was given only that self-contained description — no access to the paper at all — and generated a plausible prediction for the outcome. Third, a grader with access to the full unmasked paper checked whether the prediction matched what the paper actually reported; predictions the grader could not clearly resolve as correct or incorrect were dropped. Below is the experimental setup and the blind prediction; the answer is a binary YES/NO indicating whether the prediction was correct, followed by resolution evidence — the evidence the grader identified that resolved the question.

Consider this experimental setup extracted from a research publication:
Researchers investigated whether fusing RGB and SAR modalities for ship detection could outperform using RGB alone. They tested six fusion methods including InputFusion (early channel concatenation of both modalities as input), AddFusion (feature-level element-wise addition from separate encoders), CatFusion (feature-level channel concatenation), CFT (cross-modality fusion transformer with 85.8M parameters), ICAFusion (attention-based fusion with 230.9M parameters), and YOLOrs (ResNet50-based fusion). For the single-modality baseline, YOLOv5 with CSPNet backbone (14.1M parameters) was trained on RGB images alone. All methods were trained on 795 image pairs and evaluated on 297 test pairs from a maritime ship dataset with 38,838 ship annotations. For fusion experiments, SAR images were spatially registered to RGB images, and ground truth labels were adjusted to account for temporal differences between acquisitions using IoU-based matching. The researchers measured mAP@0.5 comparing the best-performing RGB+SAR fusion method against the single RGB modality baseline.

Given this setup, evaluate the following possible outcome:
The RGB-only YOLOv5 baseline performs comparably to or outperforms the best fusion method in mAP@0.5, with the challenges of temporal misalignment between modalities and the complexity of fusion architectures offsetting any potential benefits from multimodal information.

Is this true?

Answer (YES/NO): YES